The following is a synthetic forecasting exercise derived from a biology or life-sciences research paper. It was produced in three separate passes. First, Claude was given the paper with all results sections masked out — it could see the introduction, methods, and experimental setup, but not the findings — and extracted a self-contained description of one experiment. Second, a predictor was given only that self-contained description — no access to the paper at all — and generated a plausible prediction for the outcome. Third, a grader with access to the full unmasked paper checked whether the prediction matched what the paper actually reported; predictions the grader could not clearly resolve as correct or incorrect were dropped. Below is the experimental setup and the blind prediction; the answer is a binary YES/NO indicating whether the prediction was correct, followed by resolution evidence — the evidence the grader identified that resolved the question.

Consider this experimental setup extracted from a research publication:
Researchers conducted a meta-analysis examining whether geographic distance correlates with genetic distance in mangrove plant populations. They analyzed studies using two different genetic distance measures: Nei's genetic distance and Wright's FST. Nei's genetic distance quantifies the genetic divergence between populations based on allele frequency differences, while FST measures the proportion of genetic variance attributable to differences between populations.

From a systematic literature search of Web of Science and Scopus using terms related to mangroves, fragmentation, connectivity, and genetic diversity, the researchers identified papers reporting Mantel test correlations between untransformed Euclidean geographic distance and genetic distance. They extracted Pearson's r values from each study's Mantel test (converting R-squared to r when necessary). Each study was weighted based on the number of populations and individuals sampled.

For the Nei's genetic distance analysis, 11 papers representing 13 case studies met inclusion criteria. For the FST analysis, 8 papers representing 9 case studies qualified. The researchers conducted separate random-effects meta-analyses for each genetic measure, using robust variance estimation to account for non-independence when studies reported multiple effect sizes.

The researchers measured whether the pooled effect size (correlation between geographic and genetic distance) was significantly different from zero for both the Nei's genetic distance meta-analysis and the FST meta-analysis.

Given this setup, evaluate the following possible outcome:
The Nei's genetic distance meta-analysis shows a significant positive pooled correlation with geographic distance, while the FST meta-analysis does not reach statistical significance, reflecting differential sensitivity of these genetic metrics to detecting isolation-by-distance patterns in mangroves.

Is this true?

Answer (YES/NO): NO